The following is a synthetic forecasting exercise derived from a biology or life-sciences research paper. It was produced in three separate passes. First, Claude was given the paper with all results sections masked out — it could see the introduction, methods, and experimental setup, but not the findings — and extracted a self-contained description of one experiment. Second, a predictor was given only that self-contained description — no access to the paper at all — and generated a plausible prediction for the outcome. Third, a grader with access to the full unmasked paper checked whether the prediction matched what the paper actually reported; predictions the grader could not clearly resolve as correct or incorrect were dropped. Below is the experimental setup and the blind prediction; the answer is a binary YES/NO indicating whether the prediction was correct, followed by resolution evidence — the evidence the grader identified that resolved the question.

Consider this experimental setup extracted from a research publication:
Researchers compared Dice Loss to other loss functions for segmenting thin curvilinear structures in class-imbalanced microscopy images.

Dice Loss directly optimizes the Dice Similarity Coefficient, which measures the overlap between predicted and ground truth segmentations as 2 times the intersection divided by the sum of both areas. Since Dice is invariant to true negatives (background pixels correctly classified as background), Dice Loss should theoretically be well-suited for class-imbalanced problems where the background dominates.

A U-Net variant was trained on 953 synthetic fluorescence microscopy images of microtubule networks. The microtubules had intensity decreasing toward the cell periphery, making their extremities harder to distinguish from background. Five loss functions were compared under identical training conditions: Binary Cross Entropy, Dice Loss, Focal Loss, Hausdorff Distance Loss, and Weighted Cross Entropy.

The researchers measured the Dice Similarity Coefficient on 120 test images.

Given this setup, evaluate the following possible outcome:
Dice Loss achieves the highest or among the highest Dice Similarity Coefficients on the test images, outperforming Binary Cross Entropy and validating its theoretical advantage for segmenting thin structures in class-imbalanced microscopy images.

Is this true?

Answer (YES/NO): NO